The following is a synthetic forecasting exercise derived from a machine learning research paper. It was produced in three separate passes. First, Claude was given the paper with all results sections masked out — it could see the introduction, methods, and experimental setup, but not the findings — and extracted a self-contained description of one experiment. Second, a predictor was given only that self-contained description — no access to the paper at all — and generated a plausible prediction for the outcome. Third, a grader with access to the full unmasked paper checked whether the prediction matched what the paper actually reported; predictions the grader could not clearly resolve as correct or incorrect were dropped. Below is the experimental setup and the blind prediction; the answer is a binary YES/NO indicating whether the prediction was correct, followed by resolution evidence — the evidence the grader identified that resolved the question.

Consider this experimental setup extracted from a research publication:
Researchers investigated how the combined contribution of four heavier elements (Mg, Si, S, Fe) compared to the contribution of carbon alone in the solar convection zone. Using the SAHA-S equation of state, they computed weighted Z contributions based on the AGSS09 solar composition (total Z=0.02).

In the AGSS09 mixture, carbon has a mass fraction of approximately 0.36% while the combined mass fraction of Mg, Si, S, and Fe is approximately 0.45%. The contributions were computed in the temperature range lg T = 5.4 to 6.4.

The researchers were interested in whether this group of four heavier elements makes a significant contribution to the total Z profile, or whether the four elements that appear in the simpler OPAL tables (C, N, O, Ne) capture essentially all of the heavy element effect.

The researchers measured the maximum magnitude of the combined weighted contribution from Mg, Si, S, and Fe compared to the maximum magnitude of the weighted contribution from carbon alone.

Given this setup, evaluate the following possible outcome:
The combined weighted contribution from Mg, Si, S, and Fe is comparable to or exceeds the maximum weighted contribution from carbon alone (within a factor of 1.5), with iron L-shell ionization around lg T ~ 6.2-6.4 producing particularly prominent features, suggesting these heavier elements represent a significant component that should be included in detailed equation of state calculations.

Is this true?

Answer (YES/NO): NO